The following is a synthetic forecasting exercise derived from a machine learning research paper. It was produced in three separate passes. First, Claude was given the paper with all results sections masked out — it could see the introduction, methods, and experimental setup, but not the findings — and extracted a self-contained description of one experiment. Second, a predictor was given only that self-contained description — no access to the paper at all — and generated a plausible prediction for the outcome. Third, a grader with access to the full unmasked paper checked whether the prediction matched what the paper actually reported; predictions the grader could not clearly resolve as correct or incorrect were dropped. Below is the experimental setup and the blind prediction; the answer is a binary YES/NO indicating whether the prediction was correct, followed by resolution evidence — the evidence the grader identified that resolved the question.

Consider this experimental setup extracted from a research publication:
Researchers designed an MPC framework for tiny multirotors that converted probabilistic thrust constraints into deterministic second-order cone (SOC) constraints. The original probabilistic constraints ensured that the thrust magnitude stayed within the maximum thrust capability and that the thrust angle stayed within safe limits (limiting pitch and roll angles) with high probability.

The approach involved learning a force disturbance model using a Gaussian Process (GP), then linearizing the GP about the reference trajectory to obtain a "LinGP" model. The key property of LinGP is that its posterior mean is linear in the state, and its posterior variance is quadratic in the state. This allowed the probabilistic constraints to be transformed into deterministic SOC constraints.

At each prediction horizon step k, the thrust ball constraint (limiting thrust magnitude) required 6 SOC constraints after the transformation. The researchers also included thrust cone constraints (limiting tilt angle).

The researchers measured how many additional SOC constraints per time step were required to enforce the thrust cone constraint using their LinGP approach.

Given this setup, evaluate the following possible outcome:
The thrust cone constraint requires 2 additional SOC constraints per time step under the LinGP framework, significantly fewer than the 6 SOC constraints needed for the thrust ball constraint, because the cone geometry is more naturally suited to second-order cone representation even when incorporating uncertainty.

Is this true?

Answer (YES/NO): YES